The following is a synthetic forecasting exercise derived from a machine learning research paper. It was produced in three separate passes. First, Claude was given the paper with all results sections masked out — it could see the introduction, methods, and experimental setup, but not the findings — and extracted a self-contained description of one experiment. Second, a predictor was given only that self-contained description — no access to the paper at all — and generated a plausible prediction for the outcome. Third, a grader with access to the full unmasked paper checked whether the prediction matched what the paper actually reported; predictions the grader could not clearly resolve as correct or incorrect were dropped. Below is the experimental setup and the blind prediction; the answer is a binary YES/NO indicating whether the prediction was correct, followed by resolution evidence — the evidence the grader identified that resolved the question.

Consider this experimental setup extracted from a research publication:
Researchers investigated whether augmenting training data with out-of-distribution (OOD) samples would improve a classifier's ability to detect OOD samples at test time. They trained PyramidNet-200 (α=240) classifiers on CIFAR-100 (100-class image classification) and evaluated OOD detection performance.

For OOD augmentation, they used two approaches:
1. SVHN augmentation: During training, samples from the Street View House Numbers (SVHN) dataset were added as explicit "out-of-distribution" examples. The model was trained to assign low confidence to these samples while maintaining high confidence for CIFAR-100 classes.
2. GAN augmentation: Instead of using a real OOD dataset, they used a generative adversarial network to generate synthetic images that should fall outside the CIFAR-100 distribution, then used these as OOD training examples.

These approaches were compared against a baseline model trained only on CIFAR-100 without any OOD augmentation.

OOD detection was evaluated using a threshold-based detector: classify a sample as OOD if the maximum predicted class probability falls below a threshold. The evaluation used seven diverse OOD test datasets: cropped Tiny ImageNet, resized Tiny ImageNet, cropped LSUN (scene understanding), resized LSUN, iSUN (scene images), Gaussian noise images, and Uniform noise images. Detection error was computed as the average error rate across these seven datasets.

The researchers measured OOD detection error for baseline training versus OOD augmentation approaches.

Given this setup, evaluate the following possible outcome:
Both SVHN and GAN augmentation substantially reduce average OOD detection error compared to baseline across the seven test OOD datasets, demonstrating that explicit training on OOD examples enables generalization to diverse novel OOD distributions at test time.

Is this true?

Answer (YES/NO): NO